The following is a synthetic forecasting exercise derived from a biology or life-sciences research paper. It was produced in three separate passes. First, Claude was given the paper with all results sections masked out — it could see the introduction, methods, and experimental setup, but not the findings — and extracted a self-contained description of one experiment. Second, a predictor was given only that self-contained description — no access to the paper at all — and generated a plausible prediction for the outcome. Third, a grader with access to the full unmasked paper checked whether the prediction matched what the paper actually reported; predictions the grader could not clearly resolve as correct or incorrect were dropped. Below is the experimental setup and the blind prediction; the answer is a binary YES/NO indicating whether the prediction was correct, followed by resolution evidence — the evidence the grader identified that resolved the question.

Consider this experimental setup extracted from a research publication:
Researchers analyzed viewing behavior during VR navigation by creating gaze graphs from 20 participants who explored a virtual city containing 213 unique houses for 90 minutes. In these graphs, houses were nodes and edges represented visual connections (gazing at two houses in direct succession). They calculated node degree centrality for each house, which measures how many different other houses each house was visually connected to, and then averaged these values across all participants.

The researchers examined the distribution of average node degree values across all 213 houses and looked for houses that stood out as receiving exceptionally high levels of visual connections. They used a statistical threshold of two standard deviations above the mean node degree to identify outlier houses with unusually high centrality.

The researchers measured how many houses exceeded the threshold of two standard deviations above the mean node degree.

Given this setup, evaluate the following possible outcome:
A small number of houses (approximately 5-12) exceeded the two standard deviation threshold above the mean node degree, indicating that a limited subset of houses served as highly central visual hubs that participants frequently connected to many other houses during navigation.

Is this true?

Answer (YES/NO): YES